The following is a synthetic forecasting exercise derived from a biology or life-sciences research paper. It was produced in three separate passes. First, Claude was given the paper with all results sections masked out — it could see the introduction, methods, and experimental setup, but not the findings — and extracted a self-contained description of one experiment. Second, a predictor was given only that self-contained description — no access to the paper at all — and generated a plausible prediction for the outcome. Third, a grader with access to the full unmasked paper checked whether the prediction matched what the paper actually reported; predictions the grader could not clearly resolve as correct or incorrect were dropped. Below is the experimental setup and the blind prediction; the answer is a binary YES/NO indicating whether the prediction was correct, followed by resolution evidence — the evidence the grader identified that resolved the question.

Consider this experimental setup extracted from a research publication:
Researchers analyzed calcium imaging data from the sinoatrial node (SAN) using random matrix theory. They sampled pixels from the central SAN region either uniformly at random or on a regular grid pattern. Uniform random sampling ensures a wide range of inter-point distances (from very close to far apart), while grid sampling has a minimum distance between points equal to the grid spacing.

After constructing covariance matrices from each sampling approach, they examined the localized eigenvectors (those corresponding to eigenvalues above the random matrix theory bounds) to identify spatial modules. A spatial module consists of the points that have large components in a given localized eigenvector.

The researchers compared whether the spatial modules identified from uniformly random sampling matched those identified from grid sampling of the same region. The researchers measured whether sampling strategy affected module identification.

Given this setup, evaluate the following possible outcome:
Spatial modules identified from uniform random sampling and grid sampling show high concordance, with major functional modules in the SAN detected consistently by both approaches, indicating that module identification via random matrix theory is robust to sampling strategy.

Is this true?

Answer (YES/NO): YES